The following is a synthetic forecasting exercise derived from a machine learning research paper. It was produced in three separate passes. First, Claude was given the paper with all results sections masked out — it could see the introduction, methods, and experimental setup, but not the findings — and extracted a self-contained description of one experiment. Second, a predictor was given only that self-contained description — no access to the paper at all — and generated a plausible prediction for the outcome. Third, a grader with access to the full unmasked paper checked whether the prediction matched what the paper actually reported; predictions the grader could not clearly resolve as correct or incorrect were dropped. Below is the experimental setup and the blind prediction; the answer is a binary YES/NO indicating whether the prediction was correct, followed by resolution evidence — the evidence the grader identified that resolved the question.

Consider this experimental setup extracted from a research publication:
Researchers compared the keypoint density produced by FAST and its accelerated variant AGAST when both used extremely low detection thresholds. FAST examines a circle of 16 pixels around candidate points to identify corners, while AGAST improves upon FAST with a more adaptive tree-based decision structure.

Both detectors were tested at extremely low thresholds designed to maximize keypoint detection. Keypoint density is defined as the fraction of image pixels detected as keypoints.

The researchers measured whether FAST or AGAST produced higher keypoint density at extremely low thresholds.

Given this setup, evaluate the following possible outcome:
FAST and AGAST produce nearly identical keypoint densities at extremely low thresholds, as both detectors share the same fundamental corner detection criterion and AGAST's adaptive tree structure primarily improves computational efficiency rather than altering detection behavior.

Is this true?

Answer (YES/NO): NO